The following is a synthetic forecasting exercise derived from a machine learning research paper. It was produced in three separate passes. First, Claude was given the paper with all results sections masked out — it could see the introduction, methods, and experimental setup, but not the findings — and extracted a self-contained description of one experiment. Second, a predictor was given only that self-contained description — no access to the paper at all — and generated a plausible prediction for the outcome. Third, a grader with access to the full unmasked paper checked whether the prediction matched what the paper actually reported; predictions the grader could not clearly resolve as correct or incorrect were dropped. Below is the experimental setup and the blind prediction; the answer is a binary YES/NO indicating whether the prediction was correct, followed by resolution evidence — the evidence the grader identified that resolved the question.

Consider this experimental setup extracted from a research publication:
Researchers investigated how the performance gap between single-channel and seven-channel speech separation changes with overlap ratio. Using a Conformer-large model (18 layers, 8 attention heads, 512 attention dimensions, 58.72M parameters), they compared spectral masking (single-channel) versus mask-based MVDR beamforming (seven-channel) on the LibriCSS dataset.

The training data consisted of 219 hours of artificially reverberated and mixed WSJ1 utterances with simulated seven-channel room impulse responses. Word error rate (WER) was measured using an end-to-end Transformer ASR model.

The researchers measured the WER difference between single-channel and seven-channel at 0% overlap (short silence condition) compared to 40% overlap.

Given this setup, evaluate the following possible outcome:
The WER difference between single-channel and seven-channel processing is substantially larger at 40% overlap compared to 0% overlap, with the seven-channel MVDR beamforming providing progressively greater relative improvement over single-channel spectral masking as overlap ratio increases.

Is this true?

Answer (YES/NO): YES